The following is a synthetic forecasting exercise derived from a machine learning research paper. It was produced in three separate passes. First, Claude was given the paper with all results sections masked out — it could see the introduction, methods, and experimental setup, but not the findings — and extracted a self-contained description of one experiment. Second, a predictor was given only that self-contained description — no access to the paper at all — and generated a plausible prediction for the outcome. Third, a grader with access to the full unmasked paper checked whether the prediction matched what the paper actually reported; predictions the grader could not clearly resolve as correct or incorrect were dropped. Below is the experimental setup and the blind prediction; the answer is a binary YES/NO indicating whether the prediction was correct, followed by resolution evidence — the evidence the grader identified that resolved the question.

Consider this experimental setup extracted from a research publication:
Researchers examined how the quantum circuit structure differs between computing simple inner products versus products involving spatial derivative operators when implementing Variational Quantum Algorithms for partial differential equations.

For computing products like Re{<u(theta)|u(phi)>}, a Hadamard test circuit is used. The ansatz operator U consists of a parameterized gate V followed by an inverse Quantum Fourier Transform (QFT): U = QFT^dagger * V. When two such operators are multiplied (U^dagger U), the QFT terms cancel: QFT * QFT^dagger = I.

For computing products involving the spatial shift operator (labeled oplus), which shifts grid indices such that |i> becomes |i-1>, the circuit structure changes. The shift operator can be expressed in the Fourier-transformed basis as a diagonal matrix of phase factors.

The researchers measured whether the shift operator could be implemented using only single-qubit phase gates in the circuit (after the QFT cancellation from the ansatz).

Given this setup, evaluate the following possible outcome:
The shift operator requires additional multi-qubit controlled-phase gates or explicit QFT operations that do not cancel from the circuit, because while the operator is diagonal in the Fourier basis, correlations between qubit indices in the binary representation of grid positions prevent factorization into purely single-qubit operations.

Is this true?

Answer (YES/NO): NO